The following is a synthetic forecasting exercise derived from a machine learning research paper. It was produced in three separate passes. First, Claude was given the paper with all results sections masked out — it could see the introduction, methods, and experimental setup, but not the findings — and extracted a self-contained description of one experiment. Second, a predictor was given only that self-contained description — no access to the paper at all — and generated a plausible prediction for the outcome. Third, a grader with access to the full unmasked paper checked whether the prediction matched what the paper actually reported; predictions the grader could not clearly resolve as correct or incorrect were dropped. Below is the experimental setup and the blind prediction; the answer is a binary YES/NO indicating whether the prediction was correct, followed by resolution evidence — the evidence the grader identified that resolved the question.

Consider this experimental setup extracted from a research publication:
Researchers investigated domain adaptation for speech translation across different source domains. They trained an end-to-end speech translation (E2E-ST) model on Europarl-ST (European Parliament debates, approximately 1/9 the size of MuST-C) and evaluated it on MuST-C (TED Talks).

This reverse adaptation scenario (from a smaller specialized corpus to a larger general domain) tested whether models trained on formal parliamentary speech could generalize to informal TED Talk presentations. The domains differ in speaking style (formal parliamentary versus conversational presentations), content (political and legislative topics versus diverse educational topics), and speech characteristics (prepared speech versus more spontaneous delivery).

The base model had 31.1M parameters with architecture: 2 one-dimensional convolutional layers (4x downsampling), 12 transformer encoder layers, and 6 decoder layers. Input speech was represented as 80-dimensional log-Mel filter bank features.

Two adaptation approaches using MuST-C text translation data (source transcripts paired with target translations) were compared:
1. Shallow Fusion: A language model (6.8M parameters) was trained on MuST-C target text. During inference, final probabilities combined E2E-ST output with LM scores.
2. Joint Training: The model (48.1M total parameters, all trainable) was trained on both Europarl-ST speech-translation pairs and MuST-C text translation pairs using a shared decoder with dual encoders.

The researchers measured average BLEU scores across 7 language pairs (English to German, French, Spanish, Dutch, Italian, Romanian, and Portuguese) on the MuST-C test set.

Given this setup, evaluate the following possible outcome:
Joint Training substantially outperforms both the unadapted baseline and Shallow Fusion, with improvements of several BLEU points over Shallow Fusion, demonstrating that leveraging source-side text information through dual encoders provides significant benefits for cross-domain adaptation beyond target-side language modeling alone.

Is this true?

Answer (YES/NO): NO